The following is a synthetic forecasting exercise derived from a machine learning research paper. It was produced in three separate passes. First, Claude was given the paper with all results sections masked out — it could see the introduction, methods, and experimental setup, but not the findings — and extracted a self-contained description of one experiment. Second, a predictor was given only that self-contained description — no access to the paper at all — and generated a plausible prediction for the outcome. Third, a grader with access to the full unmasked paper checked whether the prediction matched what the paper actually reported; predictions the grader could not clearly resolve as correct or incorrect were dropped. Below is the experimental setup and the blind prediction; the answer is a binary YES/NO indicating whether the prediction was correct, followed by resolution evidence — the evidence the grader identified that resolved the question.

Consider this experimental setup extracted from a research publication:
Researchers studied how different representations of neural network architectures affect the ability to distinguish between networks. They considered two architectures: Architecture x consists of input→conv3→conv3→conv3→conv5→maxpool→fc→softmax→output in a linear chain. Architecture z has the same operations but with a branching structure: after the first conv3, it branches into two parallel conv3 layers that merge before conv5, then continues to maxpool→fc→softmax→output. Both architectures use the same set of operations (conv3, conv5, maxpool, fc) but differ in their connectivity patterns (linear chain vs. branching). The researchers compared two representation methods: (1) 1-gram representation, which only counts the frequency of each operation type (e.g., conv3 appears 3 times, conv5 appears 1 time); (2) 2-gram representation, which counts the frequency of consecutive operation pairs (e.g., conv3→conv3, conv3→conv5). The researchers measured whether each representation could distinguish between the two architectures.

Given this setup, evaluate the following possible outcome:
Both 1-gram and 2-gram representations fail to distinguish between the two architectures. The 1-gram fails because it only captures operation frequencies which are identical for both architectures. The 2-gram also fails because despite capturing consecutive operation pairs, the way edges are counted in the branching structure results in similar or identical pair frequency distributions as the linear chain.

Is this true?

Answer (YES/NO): NO